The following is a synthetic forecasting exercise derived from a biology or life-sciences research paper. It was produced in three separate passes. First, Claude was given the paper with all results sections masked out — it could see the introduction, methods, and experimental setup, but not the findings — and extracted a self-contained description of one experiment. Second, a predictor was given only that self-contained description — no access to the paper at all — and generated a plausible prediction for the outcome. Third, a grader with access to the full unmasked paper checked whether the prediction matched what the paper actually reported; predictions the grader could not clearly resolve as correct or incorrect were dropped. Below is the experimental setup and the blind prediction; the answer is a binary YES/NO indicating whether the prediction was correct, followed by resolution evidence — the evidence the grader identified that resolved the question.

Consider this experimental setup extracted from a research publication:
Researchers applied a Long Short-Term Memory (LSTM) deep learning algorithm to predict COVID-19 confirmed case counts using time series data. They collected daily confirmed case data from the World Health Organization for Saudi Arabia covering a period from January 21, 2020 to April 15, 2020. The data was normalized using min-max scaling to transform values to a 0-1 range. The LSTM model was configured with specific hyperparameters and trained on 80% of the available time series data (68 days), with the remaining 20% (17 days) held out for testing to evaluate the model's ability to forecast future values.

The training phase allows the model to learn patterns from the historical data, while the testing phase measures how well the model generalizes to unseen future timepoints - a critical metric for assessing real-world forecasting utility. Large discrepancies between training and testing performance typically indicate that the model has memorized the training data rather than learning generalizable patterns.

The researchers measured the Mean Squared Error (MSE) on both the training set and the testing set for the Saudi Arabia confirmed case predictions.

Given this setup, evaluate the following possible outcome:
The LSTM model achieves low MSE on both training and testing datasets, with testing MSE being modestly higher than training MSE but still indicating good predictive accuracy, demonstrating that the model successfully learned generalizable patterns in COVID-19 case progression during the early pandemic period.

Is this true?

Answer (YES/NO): NO